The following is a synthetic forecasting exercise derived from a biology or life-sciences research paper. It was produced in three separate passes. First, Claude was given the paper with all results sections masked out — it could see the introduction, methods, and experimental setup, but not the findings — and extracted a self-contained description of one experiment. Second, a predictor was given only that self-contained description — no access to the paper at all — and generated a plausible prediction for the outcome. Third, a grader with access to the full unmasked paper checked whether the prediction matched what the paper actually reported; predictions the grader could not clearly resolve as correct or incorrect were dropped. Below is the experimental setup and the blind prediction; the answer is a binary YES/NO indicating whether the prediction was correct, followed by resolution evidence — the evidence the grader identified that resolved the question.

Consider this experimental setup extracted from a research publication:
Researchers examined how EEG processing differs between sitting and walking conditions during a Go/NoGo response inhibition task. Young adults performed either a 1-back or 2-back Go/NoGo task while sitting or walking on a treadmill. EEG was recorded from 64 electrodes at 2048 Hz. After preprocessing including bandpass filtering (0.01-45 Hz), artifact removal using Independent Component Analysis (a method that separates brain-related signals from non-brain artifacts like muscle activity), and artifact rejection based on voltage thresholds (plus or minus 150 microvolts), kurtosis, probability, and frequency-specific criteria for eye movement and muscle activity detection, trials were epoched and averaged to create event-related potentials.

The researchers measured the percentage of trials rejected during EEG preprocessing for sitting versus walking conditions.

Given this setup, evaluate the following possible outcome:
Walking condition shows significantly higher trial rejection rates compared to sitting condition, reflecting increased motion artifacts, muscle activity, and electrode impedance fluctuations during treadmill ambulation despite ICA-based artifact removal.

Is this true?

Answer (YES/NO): YES